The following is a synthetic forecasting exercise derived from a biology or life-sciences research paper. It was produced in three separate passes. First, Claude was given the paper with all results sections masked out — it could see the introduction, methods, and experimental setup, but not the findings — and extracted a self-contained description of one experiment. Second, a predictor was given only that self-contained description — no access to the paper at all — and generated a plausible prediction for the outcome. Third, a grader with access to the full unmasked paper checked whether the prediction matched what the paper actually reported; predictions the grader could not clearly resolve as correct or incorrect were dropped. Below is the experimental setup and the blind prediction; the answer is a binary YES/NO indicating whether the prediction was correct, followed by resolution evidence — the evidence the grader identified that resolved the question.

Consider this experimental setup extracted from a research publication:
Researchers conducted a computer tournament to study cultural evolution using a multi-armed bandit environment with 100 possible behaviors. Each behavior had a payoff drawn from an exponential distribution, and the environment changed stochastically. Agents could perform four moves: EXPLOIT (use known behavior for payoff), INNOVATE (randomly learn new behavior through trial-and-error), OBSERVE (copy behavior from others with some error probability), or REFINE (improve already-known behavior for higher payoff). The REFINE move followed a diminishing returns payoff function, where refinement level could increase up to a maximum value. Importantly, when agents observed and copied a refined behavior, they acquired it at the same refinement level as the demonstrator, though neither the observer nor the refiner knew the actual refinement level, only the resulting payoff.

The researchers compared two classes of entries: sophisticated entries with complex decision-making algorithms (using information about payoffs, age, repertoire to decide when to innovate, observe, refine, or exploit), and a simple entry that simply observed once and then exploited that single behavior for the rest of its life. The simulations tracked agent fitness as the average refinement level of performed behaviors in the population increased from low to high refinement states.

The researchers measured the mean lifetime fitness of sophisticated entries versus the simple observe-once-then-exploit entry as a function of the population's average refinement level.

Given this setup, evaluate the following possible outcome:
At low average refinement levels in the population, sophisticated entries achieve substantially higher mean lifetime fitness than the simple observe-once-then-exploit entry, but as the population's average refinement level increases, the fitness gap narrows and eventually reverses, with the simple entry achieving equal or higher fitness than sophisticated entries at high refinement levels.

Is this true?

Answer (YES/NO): YES